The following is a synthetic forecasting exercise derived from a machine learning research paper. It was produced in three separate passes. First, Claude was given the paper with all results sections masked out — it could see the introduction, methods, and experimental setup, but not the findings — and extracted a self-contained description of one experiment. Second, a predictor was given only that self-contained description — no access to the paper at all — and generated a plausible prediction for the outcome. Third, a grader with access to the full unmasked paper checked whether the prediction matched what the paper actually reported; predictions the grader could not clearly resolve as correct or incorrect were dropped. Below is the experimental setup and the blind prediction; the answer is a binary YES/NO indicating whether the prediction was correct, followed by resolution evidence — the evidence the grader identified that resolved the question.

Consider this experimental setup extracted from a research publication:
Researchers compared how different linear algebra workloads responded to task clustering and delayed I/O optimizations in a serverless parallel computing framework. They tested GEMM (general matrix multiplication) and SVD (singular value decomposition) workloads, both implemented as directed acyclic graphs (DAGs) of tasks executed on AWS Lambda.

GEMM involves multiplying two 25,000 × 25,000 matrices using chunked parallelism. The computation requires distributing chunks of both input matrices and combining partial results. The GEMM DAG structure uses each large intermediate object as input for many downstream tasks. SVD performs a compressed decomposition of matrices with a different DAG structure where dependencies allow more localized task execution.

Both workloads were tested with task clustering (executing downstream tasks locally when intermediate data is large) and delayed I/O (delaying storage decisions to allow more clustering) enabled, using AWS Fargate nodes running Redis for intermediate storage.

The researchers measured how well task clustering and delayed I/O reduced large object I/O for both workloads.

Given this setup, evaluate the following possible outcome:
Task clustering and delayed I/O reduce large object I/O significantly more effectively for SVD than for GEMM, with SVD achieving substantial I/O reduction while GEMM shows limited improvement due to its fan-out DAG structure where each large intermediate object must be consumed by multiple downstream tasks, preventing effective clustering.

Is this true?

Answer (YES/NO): YES